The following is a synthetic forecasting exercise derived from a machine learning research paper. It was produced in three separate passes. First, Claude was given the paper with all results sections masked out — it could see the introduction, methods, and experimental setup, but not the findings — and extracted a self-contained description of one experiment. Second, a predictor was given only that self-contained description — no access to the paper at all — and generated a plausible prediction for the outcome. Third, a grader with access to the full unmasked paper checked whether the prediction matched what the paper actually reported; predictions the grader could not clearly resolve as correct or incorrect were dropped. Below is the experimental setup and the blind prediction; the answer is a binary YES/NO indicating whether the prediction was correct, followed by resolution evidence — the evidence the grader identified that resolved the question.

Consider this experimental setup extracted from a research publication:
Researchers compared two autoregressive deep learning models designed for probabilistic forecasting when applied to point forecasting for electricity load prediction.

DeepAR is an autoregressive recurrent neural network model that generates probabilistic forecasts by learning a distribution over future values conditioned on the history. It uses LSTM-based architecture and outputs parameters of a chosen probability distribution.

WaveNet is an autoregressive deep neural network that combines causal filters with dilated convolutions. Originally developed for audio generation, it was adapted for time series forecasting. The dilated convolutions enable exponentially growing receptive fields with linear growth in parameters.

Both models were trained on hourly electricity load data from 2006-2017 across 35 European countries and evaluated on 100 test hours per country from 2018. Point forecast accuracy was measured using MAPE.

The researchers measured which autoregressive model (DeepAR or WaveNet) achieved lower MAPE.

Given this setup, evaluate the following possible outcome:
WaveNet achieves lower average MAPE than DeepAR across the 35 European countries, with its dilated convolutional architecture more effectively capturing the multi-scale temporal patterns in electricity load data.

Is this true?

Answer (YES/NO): YES